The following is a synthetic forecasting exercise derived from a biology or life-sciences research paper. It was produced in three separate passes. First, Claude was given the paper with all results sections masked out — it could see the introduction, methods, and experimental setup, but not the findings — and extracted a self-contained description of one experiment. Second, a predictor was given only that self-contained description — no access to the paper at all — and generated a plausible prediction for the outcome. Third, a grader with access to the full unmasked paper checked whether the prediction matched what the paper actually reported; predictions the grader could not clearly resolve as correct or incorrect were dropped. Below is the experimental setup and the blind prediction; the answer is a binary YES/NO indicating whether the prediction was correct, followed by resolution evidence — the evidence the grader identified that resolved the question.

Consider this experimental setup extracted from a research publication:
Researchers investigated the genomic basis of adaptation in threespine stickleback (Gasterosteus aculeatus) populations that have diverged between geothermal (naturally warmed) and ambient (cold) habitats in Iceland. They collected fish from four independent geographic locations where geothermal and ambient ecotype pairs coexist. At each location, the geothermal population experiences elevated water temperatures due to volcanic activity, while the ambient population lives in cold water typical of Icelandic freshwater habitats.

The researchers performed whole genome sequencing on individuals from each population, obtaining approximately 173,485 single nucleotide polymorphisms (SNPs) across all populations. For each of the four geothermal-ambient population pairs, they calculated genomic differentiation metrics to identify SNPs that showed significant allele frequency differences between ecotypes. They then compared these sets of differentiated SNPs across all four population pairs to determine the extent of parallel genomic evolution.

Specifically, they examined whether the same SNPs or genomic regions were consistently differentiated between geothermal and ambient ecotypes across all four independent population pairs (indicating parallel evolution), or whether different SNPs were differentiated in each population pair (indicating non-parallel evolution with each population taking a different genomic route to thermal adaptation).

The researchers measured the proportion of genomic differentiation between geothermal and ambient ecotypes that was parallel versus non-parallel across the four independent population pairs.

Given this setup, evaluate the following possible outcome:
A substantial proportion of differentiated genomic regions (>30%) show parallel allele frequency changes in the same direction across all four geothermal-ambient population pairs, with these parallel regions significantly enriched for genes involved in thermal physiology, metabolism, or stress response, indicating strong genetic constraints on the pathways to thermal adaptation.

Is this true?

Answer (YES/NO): NO